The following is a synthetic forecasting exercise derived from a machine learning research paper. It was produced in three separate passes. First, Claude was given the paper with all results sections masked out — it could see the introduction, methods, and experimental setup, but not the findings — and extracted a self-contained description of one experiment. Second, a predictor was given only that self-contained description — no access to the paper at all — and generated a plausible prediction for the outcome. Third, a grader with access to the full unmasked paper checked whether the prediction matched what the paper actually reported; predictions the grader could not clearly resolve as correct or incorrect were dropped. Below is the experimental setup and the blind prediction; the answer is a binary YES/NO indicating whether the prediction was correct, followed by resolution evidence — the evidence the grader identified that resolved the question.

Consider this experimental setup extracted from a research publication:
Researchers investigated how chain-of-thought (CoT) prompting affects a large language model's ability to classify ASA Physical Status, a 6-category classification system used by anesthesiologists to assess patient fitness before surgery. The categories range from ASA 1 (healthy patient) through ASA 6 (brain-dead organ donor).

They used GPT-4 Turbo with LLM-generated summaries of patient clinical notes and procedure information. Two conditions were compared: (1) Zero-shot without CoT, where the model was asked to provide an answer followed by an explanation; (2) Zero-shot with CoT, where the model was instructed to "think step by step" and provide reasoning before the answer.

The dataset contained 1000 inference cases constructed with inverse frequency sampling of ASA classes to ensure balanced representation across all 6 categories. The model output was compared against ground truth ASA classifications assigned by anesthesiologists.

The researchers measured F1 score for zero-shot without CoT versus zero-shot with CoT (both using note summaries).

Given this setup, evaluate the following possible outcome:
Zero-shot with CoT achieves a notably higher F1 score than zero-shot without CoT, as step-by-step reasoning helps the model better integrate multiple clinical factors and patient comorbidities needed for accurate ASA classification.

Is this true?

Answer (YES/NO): YES